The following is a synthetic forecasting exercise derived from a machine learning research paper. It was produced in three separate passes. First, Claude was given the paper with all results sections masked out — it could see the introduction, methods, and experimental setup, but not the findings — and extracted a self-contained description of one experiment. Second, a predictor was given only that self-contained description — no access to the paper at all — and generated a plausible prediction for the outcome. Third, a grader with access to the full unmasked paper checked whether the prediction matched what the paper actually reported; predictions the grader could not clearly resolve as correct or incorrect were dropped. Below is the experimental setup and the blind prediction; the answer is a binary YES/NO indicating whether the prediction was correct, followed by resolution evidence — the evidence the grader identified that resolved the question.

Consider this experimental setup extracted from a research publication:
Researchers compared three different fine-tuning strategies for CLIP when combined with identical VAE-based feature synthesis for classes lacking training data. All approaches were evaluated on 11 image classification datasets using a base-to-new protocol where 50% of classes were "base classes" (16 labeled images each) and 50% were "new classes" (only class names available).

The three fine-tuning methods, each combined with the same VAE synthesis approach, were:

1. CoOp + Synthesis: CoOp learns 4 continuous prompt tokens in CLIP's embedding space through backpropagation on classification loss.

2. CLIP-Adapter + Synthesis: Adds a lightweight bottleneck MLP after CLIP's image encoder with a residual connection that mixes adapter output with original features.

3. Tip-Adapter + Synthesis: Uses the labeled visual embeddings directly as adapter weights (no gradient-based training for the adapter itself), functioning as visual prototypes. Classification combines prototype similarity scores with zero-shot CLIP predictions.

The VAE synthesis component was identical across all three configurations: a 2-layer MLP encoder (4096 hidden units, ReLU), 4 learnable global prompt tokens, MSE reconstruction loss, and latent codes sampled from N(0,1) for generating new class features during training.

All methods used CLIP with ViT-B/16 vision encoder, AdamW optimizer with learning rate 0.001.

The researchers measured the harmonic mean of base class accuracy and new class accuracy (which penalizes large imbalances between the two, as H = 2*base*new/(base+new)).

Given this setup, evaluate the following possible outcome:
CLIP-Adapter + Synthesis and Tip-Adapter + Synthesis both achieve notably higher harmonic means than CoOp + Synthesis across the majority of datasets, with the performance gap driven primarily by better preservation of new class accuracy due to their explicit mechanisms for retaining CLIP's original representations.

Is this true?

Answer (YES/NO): NO